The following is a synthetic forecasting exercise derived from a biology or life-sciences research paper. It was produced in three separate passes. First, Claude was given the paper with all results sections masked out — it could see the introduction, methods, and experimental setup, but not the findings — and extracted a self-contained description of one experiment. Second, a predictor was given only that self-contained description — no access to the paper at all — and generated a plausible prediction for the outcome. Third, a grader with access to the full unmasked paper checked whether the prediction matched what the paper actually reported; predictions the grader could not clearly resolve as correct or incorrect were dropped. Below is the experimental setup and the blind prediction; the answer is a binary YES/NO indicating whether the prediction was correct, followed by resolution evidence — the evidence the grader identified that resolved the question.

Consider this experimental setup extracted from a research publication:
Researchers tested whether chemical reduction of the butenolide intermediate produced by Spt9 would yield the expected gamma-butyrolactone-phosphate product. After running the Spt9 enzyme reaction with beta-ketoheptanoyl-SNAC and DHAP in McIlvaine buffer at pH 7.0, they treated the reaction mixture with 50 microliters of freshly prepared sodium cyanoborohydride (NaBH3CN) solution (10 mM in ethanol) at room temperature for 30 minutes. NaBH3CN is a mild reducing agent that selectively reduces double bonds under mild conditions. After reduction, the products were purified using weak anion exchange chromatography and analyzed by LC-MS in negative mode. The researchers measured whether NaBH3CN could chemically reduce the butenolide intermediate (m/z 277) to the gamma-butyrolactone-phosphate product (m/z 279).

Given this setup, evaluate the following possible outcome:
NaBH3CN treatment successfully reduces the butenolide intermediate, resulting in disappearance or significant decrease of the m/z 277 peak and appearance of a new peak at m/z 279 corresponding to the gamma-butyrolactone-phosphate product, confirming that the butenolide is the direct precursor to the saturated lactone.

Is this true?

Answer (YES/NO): YES